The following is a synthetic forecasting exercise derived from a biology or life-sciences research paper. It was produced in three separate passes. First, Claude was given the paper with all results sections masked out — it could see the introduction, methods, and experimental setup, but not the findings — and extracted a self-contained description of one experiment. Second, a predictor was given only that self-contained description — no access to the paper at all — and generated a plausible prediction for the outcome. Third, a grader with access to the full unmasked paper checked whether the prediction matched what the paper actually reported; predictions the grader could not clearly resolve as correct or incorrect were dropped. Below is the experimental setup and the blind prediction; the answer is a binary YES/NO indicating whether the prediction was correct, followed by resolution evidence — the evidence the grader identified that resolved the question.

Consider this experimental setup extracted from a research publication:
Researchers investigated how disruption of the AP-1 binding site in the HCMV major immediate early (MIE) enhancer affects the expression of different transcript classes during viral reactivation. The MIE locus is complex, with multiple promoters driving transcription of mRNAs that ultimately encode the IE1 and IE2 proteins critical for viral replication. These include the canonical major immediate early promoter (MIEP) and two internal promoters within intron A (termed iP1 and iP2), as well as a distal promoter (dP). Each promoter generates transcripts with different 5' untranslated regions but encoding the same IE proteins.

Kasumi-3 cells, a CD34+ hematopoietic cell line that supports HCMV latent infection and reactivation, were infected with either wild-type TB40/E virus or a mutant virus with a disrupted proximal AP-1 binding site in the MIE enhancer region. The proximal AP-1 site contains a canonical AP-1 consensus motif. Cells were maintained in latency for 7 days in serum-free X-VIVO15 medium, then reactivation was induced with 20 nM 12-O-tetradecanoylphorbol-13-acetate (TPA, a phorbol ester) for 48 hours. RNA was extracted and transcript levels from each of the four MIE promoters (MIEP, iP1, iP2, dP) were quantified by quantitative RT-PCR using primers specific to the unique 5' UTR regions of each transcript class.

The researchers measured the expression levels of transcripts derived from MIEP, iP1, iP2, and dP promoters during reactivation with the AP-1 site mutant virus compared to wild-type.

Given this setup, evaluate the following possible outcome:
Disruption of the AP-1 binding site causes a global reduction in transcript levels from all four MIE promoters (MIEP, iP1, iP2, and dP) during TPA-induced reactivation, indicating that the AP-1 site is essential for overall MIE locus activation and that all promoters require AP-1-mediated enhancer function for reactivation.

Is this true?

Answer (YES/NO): NO